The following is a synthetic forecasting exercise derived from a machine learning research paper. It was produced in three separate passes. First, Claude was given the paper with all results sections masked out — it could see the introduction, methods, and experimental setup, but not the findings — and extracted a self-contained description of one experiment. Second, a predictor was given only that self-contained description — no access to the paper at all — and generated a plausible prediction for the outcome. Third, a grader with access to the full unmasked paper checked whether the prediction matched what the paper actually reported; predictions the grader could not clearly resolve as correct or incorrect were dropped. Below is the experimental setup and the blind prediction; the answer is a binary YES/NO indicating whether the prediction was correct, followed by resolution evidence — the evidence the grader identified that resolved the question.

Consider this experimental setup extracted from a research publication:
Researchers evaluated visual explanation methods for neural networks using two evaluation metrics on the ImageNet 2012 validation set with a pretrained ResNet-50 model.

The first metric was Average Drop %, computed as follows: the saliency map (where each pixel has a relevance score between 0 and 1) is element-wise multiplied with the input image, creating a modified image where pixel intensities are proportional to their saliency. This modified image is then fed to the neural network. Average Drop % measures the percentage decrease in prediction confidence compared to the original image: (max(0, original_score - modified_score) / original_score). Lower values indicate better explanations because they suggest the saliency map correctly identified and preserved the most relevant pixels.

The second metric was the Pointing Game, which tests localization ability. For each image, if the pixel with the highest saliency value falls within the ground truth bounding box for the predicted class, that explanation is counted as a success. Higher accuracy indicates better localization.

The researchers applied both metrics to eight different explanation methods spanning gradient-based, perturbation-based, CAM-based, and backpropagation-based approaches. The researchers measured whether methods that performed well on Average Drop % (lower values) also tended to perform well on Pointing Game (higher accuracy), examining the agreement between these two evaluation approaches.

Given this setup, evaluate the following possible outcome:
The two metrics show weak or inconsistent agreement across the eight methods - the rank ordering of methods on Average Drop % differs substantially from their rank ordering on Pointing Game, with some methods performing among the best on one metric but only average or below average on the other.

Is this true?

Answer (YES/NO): YES